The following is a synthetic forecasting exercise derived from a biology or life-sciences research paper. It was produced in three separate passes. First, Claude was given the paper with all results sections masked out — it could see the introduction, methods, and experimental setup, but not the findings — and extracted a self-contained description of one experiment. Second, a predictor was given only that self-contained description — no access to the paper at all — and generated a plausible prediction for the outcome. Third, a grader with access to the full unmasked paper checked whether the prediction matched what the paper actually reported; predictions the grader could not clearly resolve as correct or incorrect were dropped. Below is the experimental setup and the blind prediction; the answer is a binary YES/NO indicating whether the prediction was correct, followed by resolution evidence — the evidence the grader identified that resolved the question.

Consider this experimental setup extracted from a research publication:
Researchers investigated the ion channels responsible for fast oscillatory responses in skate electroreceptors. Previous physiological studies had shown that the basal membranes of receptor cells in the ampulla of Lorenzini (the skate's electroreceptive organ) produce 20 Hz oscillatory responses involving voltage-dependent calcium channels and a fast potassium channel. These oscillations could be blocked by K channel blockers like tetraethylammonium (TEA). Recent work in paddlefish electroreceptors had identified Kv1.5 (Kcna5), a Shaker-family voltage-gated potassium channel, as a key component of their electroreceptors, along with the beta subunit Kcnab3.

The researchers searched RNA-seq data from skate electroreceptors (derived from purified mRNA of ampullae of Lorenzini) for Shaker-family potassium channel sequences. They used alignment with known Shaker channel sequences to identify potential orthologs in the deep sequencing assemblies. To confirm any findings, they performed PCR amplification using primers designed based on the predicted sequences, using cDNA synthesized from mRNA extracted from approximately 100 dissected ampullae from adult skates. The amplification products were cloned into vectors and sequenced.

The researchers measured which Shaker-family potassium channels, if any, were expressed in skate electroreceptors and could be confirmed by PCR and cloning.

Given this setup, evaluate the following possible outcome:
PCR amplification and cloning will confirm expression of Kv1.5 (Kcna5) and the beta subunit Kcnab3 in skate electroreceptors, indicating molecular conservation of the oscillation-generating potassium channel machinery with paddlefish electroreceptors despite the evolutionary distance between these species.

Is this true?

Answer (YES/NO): NO